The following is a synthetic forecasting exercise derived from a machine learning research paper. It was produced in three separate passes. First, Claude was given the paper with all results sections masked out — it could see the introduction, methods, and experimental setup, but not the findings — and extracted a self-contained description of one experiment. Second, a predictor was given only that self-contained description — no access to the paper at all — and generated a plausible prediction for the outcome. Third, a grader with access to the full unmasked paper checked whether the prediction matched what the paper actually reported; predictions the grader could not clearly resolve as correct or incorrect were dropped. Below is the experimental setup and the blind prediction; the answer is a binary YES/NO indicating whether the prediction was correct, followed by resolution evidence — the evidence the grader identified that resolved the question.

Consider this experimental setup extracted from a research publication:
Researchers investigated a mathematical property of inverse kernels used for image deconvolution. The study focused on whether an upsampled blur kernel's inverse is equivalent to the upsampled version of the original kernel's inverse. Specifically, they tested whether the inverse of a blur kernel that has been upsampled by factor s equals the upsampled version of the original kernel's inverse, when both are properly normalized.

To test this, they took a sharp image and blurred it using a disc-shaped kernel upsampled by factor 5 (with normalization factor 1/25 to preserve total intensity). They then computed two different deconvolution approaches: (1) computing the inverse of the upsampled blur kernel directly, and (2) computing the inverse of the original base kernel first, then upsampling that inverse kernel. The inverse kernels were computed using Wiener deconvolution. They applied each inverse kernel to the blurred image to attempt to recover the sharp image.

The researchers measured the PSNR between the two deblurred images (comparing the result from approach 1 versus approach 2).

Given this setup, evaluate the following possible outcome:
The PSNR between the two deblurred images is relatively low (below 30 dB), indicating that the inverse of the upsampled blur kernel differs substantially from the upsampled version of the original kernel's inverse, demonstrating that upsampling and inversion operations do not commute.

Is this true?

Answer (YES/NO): NO